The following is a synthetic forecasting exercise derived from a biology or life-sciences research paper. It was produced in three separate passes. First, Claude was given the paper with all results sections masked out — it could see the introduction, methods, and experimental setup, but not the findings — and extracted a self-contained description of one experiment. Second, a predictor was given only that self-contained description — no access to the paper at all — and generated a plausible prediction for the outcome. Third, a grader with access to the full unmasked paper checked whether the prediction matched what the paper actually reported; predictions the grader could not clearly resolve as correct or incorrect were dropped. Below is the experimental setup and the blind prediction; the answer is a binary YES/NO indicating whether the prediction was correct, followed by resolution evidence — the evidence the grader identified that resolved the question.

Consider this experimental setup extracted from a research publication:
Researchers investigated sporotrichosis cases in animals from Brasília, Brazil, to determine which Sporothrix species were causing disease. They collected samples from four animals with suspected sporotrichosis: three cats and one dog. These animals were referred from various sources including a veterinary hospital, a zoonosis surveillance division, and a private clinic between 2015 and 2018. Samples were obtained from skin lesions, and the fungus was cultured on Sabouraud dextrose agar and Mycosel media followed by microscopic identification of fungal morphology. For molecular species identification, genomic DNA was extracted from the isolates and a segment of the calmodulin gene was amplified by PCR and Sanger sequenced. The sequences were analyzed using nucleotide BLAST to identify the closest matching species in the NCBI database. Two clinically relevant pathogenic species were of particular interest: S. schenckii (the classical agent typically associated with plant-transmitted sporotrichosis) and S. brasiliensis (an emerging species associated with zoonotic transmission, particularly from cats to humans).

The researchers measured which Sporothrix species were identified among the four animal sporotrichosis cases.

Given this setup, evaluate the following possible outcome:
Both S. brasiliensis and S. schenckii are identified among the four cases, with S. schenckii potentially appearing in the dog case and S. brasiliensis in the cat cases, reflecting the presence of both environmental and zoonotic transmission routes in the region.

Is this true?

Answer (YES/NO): NO